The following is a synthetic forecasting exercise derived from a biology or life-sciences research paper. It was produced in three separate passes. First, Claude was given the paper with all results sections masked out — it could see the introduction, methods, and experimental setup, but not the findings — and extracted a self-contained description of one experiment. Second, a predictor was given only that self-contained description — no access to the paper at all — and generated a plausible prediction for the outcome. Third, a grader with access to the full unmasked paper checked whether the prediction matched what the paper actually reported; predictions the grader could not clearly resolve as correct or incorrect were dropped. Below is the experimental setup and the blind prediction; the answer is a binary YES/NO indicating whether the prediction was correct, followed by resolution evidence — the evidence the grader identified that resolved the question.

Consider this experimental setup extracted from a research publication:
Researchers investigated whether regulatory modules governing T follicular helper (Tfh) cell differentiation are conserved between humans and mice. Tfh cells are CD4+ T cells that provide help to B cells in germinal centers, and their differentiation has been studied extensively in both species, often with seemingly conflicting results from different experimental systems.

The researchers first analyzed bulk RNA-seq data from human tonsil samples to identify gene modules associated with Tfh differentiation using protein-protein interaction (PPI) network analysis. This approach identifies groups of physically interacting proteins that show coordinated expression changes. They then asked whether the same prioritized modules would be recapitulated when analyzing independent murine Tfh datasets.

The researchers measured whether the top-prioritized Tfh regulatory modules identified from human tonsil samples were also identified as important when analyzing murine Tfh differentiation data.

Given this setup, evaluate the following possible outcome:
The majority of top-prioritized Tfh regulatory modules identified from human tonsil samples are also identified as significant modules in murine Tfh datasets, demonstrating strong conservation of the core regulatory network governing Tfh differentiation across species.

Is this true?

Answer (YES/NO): YES